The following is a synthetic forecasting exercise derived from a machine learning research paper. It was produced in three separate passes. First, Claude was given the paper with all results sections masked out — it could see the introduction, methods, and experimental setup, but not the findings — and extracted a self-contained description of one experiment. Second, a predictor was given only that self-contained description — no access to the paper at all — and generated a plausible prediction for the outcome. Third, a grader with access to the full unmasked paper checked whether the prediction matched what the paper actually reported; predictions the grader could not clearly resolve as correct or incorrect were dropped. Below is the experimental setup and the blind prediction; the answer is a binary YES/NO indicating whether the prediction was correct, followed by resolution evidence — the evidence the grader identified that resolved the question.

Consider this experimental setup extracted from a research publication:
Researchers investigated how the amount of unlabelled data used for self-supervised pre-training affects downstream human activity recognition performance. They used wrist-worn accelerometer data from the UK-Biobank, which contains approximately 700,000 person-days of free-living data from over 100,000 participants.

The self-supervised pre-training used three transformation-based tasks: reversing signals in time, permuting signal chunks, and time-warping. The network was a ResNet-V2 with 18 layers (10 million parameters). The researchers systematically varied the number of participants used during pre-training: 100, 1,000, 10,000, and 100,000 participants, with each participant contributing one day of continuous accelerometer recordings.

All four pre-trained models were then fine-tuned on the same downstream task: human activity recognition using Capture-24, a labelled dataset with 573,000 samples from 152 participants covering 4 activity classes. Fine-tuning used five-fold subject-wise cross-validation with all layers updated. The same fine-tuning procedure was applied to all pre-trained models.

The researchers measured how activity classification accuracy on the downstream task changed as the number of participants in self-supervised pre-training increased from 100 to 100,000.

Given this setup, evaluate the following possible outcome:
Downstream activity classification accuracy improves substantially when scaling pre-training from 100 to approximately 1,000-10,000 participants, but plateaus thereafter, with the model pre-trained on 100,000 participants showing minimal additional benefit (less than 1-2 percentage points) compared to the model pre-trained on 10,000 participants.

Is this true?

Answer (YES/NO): NO